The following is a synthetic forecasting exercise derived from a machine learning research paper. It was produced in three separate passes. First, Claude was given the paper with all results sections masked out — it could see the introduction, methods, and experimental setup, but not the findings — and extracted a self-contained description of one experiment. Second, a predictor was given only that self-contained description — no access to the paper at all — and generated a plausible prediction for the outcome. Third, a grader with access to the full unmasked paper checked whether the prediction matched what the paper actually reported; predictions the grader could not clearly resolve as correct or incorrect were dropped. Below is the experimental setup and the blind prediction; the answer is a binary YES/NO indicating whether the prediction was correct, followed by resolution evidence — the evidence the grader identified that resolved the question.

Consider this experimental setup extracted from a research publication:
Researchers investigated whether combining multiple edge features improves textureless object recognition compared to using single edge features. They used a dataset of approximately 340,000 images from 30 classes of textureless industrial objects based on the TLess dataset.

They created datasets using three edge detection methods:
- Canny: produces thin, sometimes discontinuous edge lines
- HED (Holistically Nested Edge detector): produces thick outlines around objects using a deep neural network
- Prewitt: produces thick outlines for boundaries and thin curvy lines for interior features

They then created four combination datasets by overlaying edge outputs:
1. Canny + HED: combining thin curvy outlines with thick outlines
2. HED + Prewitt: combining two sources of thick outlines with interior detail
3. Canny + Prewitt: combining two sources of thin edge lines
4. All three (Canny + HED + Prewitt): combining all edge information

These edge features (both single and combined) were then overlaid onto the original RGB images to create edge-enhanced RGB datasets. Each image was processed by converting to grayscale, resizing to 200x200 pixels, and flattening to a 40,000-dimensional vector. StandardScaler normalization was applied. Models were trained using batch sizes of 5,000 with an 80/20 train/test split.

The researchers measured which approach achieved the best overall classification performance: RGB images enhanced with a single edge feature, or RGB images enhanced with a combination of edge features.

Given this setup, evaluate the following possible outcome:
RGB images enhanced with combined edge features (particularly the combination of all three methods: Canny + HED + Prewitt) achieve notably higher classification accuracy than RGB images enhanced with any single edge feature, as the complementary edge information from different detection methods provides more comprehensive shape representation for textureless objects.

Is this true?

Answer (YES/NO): YES